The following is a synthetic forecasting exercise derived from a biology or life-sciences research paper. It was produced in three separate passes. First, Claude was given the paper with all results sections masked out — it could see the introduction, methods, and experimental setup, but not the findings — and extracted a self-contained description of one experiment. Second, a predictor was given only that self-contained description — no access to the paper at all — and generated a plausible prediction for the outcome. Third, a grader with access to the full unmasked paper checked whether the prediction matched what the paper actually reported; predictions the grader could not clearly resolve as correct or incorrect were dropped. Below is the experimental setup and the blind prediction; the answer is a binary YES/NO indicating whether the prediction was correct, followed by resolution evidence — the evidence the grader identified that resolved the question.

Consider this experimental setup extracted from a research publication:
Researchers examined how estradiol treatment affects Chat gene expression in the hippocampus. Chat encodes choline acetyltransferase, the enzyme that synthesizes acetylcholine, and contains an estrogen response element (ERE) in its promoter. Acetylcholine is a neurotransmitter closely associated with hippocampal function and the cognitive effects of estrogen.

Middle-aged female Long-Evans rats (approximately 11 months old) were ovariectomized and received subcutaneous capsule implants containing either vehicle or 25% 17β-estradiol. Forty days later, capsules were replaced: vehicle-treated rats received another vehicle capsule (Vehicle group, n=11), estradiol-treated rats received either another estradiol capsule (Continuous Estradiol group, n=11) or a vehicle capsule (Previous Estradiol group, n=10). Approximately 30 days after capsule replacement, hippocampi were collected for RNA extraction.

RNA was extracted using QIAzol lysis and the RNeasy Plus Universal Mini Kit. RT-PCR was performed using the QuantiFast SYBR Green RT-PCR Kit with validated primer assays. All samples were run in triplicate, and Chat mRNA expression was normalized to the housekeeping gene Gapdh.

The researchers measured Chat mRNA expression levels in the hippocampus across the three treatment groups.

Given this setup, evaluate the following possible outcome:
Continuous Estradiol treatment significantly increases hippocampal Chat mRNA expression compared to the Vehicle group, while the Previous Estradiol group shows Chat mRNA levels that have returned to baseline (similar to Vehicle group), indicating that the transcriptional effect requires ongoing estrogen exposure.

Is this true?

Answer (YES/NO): NO